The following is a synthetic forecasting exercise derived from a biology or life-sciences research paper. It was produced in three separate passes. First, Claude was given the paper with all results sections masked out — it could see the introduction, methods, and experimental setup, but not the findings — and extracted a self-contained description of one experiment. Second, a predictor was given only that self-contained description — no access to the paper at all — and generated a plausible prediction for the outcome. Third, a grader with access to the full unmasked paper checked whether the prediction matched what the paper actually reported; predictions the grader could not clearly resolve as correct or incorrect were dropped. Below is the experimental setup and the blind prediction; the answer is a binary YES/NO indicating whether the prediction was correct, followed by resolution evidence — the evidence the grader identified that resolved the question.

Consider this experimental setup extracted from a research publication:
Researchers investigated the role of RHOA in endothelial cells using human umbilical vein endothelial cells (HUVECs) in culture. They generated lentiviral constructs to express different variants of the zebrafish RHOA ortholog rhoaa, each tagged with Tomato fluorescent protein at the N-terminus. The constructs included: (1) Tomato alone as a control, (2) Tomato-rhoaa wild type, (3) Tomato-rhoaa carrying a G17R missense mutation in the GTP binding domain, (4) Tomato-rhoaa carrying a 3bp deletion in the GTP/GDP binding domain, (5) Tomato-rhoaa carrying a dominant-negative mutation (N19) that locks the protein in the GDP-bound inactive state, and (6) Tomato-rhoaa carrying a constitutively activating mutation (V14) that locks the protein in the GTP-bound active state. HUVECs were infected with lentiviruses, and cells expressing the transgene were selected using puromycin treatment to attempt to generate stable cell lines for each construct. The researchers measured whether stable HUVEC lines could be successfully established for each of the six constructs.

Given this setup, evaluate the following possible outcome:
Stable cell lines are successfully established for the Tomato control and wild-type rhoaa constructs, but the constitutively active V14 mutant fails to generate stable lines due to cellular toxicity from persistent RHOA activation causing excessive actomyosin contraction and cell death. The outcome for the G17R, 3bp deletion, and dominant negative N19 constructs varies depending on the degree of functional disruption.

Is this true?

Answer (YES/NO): NO